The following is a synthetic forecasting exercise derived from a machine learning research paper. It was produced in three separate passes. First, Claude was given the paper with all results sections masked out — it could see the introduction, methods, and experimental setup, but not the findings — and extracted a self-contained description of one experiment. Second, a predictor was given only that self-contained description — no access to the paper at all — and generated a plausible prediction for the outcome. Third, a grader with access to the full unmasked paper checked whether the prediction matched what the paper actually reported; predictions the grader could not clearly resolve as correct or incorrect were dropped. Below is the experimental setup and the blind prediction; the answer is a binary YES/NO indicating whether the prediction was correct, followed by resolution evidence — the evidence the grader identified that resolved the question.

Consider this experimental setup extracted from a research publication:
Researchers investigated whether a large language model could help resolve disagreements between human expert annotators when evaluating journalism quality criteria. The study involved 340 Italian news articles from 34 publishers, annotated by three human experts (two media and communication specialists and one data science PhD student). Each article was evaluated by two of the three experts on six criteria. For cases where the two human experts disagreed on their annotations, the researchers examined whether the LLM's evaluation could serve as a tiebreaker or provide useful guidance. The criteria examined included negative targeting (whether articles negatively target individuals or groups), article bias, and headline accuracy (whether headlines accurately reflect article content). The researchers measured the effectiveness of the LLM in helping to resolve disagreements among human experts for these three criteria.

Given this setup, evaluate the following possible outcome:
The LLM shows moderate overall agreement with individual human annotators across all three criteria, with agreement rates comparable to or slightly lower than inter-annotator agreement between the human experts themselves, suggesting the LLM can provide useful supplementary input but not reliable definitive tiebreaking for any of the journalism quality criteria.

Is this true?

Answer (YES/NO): NO